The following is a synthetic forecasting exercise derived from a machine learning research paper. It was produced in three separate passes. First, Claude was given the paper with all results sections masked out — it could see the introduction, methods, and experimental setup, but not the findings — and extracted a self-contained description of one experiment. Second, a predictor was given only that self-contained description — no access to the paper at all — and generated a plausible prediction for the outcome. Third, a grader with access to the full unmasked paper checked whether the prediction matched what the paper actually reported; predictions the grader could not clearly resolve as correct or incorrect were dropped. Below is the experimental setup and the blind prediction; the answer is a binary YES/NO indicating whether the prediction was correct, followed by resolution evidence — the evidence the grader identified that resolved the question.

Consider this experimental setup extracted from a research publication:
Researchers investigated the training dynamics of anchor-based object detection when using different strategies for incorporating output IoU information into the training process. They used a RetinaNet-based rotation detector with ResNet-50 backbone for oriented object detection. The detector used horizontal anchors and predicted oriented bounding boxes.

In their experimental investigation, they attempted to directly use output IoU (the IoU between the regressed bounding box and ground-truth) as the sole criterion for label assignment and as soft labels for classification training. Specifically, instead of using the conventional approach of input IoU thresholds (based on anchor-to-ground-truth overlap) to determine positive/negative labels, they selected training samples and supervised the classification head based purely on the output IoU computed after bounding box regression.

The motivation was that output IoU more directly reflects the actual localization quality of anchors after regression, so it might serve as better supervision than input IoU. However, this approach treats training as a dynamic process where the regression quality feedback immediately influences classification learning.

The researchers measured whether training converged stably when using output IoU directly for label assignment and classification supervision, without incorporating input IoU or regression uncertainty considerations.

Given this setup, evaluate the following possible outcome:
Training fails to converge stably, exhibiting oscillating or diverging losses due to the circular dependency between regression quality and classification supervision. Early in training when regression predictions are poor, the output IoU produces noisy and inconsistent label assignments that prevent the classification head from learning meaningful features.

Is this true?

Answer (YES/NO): YES